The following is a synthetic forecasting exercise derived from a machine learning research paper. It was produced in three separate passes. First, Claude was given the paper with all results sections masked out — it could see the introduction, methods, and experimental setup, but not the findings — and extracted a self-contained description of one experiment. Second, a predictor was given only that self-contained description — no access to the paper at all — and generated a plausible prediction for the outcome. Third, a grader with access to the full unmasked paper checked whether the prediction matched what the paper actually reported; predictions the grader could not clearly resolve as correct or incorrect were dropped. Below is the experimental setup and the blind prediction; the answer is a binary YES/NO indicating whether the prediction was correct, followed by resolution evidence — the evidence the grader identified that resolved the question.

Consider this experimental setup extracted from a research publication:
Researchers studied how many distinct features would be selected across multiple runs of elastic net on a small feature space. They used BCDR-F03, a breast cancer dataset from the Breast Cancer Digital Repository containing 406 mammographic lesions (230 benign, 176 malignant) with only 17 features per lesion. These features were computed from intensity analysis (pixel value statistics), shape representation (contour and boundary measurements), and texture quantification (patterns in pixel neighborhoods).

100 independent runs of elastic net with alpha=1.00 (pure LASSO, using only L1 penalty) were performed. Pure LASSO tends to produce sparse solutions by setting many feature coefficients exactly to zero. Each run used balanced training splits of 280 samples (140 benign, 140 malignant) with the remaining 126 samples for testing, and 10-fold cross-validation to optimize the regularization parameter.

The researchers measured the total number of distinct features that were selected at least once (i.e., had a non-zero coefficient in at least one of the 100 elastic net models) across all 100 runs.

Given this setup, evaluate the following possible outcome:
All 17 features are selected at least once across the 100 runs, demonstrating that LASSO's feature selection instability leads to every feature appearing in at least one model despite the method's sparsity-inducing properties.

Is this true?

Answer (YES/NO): NO